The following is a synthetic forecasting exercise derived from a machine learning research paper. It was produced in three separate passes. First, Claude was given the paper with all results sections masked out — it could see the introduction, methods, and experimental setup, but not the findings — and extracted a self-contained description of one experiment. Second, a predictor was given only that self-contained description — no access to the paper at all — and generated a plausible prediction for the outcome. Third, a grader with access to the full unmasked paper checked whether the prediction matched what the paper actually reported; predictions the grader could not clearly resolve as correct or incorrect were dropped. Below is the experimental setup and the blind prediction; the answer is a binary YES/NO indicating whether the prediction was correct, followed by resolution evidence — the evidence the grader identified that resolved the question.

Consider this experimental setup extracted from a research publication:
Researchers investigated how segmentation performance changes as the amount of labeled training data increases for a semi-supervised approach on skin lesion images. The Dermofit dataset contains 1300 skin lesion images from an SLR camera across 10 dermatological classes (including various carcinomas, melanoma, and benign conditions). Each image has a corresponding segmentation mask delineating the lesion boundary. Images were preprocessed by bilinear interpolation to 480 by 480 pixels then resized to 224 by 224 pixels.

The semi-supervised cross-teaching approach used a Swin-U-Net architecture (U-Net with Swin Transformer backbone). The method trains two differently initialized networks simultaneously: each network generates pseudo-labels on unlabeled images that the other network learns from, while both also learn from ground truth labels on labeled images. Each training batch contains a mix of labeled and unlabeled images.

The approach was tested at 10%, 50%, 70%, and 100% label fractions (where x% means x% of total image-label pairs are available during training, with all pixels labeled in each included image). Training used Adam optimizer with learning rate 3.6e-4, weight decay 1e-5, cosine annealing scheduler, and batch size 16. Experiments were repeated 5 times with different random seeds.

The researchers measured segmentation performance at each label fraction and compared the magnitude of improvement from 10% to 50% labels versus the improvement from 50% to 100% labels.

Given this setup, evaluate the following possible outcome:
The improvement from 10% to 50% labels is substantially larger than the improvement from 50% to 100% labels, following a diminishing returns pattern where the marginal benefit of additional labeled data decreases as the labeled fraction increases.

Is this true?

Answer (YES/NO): YES